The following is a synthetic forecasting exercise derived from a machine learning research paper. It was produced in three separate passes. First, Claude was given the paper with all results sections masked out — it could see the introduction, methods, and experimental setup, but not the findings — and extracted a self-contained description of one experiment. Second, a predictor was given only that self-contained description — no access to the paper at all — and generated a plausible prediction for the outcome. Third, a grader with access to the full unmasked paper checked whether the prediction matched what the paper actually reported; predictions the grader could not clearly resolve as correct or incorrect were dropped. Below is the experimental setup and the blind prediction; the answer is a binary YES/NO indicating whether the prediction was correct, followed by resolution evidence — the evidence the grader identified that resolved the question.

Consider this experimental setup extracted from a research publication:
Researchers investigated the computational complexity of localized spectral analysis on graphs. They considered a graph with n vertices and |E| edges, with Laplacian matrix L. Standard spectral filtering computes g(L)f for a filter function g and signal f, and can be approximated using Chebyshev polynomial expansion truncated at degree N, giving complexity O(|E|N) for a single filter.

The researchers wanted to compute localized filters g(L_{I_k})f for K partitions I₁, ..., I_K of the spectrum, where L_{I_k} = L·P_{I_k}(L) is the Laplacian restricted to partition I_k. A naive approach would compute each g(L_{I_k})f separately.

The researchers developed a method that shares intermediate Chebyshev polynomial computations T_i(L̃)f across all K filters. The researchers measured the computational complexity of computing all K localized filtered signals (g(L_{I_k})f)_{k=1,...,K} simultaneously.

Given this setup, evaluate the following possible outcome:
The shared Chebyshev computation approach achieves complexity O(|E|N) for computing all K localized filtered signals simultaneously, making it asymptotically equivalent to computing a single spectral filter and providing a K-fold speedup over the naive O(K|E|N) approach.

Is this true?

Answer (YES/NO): NO